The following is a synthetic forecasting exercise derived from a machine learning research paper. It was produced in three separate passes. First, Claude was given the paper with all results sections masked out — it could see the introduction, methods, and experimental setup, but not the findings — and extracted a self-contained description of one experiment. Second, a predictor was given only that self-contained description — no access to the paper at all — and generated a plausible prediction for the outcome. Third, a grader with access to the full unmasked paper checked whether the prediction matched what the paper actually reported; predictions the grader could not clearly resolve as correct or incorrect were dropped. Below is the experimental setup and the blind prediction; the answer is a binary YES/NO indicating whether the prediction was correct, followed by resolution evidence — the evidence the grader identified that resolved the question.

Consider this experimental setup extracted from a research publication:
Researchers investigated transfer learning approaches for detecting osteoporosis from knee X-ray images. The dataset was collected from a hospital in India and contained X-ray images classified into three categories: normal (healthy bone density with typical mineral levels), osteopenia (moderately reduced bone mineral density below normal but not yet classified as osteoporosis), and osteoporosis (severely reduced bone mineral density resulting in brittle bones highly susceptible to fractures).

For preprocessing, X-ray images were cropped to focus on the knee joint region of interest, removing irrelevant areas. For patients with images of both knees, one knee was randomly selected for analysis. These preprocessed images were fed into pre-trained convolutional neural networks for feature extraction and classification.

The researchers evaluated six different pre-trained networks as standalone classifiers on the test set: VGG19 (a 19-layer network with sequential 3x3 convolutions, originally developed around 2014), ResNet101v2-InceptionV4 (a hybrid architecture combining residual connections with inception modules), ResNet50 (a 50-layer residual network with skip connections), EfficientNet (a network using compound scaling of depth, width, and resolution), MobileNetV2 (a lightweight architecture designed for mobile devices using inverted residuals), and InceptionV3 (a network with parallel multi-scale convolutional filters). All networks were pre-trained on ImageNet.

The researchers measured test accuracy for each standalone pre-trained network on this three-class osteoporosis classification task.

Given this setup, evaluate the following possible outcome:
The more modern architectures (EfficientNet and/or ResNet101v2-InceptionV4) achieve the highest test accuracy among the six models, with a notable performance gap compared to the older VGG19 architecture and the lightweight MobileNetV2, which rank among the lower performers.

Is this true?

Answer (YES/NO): NO